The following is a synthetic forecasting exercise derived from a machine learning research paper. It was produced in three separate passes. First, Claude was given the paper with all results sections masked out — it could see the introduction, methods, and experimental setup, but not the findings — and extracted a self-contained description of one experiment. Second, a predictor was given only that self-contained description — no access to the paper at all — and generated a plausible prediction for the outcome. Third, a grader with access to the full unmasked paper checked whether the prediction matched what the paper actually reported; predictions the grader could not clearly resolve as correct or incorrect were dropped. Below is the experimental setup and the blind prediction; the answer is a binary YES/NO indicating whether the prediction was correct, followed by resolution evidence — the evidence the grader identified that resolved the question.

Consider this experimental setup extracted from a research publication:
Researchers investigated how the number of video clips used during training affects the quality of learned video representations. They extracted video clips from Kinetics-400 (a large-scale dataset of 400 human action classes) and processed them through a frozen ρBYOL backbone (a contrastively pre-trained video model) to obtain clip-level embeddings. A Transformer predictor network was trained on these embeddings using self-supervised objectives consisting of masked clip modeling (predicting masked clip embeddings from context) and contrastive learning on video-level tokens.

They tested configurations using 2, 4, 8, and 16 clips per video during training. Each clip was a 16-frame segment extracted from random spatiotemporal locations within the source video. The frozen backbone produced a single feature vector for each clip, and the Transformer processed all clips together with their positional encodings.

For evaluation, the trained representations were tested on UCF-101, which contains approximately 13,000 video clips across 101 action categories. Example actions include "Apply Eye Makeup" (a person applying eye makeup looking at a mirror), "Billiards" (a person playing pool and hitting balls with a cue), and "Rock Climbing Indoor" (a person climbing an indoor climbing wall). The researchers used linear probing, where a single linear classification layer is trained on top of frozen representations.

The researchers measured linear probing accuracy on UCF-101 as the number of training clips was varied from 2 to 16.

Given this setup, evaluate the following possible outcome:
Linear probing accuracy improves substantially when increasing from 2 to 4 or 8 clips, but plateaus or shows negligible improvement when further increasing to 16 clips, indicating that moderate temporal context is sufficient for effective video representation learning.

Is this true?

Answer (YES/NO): NO